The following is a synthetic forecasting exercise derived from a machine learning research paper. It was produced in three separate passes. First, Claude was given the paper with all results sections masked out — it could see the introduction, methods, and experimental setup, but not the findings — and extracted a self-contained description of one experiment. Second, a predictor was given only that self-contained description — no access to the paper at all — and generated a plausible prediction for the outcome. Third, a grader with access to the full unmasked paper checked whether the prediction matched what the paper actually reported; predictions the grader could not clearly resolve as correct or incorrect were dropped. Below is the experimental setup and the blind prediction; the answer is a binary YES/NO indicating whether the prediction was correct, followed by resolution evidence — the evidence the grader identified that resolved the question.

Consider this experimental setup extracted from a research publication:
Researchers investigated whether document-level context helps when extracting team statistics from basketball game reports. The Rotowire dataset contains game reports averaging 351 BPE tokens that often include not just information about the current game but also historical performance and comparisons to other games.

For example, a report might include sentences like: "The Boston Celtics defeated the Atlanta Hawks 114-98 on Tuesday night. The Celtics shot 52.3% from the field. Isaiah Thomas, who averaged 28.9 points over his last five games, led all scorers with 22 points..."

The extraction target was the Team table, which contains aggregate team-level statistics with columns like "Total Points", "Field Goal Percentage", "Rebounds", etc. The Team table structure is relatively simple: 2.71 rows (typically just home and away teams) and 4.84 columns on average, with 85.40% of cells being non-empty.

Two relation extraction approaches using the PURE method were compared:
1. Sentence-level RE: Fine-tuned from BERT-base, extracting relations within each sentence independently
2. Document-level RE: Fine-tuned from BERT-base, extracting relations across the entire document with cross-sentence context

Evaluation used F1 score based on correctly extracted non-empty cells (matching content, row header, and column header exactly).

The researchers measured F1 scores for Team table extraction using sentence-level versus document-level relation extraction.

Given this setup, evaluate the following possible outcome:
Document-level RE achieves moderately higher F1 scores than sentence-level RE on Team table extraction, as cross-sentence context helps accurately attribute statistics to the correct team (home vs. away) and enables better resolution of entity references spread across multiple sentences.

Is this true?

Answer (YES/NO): NO